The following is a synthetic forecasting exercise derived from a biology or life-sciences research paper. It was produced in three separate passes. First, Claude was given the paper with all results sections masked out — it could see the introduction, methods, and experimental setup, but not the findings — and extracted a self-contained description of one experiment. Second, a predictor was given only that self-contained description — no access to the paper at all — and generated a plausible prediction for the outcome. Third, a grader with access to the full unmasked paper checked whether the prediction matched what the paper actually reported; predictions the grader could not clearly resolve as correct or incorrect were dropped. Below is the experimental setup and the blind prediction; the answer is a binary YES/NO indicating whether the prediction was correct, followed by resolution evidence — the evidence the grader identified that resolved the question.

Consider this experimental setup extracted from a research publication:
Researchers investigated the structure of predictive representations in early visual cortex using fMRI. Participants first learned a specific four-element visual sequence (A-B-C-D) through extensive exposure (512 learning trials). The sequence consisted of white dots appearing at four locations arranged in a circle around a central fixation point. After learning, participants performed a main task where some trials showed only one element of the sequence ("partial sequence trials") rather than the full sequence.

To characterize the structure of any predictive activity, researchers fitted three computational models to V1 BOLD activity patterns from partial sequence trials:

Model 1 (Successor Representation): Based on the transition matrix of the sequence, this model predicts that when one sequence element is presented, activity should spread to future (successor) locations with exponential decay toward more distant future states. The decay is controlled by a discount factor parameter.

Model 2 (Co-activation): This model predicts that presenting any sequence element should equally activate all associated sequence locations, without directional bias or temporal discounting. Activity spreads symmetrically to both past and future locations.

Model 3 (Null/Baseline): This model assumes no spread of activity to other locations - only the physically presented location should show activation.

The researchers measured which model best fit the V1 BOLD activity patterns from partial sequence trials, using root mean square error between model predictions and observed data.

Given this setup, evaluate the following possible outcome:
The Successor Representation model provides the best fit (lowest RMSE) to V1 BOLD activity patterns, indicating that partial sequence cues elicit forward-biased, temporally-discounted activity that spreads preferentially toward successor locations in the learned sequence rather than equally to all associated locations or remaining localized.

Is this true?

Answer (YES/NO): YES